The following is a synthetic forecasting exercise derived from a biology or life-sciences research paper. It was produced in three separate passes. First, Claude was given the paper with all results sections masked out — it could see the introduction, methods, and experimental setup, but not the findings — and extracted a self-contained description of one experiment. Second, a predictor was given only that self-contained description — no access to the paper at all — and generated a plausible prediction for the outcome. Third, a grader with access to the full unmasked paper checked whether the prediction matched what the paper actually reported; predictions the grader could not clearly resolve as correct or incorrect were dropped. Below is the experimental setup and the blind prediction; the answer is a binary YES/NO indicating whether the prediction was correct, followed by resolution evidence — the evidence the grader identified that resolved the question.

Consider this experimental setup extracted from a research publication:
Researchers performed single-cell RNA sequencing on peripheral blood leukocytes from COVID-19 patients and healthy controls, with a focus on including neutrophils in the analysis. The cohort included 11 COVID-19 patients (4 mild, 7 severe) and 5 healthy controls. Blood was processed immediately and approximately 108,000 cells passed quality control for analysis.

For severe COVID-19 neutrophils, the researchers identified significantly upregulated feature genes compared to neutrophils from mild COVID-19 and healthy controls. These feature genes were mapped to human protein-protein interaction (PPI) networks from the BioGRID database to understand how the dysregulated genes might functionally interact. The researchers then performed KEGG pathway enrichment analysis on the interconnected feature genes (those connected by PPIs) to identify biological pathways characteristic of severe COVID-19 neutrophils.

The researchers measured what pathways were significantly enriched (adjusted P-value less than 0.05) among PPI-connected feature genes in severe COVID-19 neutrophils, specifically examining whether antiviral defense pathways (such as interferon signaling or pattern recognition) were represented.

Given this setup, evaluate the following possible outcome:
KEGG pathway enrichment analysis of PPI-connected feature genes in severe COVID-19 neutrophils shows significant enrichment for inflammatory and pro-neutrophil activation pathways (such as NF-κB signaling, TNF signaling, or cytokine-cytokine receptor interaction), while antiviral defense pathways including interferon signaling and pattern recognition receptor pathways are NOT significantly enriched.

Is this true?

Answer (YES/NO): YES